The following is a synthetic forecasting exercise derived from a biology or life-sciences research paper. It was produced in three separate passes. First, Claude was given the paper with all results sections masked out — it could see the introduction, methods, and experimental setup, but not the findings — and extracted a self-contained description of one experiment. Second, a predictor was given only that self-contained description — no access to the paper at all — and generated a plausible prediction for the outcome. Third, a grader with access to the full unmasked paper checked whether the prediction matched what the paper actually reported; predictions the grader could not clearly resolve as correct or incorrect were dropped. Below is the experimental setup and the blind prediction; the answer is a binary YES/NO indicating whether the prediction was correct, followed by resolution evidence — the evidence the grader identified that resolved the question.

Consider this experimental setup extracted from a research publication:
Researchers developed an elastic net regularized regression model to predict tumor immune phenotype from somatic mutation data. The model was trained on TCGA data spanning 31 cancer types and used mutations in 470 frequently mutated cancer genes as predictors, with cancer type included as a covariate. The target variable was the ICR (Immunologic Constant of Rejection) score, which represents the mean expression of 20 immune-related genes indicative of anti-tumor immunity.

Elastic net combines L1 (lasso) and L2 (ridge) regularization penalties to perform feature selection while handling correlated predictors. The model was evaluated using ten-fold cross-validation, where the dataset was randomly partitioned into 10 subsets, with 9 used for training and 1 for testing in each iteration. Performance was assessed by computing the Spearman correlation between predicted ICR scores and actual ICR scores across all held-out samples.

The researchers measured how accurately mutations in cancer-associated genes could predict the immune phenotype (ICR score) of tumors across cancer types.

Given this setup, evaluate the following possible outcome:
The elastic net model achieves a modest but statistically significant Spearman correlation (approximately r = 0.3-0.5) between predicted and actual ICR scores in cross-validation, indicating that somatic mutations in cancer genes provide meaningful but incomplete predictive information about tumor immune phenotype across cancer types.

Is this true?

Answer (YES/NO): NO